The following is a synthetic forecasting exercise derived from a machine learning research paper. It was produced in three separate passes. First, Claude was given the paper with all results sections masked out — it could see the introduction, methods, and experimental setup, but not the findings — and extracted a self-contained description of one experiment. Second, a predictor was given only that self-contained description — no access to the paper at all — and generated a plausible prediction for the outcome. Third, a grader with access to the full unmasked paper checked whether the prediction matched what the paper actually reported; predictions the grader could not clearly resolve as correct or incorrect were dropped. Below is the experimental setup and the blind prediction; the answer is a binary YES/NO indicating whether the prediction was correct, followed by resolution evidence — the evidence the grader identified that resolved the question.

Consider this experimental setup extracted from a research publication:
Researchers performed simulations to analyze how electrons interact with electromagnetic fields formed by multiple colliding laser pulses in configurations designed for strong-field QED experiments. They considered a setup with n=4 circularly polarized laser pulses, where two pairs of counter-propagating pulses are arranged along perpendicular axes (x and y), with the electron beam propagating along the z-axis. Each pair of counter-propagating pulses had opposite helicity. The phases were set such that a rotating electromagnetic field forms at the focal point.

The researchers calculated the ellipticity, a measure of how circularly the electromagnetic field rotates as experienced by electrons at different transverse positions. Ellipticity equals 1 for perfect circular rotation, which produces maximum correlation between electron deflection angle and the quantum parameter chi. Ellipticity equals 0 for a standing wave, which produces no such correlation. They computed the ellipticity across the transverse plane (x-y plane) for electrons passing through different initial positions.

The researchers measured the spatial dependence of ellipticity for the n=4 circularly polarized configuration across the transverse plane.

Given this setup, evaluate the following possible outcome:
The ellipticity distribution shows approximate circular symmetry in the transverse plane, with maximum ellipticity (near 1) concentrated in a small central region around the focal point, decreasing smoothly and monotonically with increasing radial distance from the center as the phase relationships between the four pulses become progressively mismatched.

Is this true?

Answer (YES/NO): NO